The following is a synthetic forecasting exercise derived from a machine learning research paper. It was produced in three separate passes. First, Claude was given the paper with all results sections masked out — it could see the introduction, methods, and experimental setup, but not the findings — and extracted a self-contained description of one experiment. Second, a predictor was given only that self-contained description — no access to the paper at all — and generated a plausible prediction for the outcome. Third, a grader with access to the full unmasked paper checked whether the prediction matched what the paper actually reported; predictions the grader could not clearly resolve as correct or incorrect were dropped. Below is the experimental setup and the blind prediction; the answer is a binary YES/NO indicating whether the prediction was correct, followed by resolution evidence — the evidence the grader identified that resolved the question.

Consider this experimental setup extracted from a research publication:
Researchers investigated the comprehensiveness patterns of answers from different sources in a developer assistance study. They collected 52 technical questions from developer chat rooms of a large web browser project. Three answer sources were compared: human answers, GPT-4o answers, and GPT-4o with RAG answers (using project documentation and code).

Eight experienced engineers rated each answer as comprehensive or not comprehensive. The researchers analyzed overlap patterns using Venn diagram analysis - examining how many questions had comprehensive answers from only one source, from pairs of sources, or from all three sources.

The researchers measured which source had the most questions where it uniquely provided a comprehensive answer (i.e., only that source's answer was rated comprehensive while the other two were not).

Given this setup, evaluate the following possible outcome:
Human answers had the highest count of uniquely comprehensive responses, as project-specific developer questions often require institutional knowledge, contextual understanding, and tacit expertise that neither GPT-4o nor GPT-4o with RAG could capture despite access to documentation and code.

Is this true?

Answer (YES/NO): YES